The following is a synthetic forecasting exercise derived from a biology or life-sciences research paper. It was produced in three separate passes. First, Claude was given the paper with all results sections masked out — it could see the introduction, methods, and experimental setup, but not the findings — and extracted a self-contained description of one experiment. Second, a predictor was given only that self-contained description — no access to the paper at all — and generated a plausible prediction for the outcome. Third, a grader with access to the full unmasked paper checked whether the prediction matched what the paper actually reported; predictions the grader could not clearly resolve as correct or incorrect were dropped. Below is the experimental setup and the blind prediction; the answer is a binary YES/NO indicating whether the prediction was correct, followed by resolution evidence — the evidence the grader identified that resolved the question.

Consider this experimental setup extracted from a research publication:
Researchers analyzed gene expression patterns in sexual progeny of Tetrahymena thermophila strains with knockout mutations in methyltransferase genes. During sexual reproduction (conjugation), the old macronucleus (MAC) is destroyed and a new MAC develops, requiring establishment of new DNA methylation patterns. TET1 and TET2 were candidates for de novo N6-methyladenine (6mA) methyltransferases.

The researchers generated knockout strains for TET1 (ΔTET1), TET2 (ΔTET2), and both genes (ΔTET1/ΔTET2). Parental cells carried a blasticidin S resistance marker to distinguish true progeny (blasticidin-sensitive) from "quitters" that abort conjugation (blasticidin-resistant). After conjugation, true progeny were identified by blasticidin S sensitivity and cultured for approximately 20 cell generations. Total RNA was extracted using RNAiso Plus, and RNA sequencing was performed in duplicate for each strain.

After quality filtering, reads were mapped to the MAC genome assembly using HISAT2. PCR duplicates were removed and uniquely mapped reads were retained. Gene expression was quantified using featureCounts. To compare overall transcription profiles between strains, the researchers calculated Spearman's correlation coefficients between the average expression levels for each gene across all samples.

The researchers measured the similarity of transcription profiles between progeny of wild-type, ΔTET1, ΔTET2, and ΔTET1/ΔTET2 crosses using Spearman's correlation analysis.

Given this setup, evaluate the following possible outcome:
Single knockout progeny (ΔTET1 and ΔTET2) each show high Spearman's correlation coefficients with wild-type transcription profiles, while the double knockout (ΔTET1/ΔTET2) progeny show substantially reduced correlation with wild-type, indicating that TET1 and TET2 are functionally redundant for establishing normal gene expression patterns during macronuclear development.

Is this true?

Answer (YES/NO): NO